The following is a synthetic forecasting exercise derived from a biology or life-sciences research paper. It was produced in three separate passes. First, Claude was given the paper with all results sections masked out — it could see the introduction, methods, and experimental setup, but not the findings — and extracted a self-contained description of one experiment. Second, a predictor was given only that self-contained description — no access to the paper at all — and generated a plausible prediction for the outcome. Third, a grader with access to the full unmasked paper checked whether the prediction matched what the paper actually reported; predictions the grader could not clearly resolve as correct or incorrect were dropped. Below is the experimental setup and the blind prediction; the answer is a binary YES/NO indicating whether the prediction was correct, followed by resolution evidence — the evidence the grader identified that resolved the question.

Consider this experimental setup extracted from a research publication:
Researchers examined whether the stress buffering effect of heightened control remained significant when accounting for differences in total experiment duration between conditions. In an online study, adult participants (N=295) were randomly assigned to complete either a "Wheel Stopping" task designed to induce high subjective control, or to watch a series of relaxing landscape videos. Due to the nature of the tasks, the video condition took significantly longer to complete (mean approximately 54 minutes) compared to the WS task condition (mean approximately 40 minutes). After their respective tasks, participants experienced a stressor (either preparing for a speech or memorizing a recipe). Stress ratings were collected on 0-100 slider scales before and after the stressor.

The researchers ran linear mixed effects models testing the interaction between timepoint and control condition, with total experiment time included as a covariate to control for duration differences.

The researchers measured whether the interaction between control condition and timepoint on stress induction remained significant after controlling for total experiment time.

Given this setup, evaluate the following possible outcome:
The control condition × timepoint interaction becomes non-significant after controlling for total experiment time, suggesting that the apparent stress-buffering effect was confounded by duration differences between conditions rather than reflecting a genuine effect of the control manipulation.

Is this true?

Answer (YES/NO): NO